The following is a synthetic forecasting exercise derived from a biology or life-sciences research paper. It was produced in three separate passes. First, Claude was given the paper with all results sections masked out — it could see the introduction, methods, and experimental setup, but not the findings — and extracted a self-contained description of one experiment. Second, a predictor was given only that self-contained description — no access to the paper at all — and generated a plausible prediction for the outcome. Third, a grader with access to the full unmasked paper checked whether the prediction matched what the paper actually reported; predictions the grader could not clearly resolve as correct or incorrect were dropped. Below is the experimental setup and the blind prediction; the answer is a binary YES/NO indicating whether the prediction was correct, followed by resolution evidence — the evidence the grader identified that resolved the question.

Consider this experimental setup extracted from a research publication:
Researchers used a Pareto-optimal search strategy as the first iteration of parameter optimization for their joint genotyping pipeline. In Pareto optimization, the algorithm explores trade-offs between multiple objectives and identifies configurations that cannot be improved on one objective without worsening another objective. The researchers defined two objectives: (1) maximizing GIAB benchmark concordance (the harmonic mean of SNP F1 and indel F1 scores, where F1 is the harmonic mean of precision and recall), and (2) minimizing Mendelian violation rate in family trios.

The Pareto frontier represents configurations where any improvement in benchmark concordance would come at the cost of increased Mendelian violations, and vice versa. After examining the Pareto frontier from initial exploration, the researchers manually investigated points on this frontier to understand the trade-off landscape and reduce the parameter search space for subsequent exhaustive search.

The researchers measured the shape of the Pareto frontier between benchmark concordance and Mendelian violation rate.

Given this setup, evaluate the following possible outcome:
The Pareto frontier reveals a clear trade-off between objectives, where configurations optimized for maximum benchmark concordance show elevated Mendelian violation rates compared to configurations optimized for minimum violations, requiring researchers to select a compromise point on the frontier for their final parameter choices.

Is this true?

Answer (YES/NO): YES